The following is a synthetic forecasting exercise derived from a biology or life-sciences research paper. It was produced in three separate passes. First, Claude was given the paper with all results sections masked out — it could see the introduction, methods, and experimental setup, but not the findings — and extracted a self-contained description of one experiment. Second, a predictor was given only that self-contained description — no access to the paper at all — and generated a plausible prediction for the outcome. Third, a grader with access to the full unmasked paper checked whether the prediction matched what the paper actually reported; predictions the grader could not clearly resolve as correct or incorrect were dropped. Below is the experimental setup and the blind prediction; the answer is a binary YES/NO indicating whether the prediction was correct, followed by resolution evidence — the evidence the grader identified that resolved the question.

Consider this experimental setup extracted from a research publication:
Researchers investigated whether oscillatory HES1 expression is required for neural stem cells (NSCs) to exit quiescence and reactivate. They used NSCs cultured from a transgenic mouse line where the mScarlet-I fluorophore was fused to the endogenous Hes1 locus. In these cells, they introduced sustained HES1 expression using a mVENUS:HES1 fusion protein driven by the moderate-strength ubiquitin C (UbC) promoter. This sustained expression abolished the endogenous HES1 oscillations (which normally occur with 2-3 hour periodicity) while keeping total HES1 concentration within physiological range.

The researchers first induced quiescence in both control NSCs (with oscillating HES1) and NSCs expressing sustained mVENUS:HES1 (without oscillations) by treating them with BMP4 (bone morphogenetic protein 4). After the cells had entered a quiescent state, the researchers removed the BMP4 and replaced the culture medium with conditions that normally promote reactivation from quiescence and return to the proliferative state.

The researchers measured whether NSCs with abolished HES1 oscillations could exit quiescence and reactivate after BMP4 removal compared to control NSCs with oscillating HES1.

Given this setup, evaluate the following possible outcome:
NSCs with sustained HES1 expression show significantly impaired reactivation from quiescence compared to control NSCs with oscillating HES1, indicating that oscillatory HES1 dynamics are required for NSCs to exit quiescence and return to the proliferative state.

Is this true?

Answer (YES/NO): YES